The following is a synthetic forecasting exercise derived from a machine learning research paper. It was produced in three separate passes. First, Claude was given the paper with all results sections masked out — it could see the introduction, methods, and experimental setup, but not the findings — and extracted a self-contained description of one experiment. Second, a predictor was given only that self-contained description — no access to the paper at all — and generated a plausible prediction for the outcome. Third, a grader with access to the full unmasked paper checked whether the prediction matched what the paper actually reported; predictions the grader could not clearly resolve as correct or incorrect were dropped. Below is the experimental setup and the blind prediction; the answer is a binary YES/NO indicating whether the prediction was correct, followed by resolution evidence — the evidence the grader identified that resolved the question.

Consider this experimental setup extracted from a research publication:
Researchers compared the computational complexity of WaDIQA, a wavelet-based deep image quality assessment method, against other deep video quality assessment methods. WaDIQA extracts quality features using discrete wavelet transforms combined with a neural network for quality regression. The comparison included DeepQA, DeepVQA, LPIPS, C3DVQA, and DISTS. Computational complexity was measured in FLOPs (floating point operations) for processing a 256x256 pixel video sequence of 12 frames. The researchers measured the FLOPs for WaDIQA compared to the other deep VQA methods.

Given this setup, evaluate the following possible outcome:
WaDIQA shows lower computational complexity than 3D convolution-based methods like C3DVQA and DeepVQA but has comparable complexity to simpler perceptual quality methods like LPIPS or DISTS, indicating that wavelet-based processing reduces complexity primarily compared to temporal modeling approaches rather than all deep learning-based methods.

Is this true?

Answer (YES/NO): NO